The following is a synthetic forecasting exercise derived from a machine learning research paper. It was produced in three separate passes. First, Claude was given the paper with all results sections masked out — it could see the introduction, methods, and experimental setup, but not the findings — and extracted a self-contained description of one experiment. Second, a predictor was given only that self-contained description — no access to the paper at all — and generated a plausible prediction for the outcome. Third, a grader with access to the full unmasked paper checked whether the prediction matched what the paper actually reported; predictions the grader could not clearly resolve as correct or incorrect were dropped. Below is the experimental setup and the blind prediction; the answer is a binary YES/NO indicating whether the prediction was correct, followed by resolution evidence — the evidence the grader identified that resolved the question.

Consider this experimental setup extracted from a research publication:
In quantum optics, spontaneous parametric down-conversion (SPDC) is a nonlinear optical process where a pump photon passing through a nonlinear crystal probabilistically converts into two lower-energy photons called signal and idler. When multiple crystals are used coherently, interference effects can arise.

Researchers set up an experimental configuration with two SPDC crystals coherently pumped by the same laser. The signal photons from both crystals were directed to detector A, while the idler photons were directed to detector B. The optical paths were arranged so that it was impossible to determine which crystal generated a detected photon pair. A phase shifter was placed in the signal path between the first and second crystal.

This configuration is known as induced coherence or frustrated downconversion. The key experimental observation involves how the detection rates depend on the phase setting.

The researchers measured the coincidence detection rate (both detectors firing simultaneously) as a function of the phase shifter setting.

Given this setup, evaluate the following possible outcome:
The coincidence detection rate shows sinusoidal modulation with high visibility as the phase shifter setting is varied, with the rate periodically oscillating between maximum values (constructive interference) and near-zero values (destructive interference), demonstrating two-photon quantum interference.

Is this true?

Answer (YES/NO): YES